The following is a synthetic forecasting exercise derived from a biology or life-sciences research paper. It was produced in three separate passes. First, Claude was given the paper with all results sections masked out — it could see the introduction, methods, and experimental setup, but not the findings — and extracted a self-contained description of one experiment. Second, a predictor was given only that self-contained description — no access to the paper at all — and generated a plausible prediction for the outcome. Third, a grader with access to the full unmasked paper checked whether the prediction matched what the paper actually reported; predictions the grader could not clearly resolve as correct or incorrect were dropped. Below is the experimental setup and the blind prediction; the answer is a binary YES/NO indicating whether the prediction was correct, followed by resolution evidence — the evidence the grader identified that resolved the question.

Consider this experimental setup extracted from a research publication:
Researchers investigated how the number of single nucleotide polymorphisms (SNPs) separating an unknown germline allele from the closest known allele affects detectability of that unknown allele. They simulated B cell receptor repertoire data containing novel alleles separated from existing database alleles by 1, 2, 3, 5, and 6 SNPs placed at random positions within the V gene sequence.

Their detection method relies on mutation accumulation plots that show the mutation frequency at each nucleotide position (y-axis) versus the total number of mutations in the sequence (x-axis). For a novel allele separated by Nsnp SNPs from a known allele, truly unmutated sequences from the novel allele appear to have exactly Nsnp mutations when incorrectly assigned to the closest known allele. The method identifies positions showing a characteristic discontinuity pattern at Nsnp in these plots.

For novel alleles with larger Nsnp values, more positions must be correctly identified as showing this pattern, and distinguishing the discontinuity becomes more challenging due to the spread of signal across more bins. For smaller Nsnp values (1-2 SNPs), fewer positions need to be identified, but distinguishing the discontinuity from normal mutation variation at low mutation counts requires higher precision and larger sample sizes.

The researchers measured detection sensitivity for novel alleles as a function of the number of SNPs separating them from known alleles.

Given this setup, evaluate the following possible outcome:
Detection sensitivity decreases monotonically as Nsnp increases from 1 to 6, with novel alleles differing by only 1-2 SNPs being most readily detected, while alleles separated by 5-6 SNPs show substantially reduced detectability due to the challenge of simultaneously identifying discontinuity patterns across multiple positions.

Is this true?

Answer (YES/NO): NO